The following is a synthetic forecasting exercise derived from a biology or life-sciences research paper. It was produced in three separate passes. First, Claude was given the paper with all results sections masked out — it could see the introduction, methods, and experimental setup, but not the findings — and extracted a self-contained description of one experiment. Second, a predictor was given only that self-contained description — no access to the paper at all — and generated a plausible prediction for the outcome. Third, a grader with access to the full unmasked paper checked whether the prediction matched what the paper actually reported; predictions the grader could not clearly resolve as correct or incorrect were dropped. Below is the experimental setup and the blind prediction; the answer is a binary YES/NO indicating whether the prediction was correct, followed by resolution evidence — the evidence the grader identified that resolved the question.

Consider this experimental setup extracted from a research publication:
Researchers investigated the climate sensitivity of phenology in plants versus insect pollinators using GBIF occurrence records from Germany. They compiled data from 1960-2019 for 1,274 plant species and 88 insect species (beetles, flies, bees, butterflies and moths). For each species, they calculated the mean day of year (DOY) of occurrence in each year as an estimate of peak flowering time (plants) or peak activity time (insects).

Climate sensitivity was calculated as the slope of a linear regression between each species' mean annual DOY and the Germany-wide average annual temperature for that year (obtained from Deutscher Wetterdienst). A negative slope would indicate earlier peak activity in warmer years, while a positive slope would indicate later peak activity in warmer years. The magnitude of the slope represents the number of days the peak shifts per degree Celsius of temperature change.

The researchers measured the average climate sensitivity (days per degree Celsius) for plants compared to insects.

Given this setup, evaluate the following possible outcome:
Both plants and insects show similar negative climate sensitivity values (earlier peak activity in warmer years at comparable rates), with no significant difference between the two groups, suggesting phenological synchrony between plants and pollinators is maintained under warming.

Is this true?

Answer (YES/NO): NO